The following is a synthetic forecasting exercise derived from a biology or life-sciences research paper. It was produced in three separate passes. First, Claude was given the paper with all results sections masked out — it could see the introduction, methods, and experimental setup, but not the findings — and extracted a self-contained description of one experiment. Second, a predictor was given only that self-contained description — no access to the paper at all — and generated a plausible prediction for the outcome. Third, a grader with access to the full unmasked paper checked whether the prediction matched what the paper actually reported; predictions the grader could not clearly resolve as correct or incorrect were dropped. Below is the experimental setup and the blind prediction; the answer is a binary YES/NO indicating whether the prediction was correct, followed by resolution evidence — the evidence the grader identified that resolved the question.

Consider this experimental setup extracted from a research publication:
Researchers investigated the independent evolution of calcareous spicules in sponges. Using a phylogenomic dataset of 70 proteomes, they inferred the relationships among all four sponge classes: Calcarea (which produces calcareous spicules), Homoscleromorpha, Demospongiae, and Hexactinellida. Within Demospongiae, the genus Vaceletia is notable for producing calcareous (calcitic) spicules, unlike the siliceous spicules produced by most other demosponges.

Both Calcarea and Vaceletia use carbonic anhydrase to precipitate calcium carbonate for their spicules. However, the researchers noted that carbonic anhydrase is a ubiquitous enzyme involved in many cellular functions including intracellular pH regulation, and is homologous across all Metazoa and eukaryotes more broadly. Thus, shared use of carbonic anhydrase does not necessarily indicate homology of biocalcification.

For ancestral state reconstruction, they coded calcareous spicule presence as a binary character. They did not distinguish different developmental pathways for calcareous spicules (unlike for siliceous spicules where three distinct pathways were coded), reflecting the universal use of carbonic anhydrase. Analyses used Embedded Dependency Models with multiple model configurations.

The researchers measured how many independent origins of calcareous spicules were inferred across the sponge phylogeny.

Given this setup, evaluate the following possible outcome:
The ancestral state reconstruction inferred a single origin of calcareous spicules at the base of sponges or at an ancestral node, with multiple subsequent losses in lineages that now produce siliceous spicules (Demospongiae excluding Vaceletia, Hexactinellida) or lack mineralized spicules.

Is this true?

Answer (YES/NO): NO